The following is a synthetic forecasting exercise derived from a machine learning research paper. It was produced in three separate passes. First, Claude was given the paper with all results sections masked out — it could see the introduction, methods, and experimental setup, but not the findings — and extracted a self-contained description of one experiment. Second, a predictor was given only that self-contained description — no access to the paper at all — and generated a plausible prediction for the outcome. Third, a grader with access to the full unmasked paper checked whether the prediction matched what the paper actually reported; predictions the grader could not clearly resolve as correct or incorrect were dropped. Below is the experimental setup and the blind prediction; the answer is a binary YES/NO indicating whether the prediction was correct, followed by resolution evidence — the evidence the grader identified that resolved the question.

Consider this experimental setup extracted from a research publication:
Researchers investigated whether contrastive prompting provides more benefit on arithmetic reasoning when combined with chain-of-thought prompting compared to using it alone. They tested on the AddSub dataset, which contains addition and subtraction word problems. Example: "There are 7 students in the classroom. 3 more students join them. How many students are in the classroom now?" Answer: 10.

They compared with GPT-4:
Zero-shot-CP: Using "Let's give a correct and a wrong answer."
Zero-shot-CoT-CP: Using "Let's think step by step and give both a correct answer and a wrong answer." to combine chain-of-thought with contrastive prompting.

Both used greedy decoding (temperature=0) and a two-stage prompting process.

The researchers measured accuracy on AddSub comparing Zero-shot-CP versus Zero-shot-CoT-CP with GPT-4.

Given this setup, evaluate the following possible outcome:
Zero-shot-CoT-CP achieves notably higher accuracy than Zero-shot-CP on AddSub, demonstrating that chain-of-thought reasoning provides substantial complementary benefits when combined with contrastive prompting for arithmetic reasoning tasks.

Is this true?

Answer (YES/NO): NO